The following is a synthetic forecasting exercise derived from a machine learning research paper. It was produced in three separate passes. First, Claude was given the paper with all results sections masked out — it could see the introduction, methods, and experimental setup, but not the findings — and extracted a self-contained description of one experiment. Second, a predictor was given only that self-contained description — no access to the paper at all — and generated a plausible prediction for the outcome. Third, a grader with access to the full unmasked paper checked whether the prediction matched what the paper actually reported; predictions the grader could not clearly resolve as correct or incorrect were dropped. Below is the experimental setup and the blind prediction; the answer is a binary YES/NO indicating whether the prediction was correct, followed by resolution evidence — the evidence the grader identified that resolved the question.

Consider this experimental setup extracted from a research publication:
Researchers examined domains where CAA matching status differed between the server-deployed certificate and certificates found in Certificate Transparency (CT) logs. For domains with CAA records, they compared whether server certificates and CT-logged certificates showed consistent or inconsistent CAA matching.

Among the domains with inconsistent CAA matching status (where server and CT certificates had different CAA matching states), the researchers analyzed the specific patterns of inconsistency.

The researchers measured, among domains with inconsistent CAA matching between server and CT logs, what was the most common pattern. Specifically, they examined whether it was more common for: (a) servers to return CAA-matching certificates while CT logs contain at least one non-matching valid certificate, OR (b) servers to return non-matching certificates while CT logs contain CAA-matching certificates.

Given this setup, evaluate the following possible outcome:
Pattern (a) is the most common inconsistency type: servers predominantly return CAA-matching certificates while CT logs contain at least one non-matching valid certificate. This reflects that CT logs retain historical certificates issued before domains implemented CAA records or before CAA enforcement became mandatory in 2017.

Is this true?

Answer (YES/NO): YES